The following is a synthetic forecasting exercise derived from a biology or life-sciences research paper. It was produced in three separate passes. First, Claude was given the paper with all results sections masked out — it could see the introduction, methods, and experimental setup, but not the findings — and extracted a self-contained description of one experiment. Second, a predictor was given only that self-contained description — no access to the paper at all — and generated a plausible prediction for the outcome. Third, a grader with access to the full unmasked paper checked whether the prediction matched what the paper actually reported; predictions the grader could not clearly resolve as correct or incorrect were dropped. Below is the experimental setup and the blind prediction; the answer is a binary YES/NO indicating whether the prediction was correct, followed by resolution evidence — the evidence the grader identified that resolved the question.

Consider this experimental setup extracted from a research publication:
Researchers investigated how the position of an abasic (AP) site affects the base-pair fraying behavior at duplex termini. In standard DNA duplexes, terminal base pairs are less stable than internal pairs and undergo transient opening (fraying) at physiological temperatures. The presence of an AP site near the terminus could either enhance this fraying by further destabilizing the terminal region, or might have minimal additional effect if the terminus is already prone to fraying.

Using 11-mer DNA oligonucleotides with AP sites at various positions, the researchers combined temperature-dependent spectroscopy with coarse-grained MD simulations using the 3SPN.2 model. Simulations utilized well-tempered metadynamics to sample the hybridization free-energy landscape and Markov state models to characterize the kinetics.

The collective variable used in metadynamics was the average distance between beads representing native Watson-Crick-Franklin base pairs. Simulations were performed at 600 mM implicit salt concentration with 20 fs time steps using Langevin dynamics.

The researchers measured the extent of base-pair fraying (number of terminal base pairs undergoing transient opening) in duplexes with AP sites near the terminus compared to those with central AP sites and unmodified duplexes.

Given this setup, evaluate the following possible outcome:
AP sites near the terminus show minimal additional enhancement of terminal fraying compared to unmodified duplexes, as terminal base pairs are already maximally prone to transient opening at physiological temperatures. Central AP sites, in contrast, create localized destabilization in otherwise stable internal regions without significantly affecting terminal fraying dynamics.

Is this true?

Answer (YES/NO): NO